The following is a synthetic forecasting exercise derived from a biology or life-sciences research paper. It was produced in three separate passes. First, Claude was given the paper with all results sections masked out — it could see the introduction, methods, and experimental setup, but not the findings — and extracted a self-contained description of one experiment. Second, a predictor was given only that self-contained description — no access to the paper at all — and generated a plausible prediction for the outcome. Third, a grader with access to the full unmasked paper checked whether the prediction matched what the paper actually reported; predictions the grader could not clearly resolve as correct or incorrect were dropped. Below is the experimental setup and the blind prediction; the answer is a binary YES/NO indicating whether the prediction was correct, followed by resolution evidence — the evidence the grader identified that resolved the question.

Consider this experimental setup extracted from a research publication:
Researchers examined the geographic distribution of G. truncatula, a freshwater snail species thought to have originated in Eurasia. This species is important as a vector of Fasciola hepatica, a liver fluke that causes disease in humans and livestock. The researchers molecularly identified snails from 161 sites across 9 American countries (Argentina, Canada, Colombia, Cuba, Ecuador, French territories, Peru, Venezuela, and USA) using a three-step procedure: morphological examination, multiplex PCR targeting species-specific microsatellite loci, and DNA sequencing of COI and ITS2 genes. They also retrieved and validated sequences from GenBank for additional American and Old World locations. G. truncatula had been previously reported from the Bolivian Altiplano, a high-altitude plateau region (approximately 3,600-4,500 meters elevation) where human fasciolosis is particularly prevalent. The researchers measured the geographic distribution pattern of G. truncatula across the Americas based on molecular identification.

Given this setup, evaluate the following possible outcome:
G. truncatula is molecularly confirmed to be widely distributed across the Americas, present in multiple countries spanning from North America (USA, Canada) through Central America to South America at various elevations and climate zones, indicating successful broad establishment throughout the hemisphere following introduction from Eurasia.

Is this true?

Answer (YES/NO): NO